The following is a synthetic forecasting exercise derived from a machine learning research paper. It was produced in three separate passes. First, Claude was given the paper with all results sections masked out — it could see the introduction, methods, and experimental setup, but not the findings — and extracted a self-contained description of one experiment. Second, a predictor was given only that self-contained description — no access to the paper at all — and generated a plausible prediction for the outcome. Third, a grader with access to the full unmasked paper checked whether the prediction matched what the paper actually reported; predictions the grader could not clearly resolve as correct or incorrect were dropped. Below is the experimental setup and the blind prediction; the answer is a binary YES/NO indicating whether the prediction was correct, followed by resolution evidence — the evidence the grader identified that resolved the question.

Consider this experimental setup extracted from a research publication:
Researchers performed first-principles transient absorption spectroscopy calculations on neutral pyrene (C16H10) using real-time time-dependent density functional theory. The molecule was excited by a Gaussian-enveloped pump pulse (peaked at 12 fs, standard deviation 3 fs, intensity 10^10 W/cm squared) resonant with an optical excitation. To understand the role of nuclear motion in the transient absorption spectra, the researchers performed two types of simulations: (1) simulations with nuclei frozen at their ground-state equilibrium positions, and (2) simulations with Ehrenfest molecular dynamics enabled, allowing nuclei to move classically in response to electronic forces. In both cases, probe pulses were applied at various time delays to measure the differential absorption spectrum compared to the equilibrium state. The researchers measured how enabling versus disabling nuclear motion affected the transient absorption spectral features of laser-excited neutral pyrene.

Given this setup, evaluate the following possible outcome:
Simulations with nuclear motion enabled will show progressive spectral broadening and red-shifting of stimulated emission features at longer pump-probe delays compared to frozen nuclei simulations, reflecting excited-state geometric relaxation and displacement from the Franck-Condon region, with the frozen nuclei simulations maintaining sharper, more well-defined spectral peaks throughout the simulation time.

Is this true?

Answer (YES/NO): NO